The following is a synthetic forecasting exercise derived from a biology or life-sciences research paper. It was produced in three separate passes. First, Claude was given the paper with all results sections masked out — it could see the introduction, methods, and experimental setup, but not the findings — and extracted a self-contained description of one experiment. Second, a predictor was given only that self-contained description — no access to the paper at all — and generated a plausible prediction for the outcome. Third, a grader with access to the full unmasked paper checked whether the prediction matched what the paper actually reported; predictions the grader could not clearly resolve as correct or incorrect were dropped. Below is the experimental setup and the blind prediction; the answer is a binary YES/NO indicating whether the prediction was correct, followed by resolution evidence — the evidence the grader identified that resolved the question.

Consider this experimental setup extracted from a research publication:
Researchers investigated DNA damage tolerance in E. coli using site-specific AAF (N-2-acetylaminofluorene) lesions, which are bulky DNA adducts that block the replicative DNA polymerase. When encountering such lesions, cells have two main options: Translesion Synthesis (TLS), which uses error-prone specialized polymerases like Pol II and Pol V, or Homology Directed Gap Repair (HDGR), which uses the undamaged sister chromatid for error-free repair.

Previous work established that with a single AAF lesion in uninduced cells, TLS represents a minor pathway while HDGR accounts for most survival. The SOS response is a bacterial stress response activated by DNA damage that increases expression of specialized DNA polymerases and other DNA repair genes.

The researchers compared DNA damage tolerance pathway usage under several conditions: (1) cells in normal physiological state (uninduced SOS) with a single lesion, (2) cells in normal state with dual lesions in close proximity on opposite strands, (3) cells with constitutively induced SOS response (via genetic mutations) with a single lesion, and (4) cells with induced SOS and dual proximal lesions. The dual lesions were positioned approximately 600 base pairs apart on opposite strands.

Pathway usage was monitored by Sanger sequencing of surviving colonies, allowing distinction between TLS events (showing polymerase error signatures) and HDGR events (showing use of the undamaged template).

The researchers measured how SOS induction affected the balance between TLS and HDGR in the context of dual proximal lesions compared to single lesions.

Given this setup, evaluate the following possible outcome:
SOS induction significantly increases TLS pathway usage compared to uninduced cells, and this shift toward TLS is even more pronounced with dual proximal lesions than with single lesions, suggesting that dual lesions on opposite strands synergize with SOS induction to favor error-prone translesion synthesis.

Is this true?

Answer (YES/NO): NO